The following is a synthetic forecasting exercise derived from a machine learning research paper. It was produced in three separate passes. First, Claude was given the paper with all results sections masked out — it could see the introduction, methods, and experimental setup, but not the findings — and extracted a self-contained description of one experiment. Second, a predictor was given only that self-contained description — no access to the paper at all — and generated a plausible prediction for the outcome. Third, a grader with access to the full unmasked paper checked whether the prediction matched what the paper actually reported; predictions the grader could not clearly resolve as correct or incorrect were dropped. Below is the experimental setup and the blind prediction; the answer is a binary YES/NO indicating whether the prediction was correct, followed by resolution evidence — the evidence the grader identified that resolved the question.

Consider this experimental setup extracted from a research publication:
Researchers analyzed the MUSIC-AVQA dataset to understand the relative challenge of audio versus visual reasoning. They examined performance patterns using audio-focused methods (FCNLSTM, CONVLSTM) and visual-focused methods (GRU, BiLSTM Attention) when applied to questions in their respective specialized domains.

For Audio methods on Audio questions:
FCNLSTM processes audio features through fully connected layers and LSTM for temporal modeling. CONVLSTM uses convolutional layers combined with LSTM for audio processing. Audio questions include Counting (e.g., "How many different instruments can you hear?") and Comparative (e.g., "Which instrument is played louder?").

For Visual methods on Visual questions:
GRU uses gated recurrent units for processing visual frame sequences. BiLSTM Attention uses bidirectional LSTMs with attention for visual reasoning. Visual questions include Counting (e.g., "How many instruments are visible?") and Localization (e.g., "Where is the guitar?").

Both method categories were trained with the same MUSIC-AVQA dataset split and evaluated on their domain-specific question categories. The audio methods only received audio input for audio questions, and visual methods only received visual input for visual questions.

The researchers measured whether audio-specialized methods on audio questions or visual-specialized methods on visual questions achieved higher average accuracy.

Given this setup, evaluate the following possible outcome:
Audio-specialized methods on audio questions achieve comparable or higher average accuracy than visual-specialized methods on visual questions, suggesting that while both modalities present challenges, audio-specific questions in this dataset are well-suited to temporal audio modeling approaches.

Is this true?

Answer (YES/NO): YES